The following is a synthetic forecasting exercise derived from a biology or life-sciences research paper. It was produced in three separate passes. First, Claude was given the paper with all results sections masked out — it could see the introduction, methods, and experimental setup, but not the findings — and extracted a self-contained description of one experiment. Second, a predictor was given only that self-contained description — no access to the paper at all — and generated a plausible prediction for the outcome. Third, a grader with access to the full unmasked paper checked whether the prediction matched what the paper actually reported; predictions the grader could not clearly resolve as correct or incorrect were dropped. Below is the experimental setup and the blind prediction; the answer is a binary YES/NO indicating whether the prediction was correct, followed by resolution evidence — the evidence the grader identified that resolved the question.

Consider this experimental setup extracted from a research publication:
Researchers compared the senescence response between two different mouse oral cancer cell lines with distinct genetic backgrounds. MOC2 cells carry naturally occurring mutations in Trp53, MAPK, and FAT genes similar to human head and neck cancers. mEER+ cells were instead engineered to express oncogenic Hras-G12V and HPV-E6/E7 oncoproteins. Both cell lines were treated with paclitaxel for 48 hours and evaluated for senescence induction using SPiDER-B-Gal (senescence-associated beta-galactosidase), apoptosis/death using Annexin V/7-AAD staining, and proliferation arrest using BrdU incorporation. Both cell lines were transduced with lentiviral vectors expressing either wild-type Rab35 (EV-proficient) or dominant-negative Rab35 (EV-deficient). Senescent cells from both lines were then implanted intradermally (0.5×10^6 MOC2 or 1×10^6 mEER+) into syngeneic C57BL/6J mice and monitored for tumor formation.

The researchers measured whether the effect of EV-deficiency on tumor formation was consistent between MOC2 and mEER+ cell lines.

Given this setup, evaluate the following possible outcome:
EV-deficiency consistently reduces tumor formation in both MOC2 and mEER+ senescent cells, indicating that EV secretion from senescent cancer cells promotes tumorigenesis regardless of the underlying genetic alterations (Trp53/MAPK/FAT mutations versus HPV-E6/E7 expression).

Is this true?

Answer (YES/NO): NO